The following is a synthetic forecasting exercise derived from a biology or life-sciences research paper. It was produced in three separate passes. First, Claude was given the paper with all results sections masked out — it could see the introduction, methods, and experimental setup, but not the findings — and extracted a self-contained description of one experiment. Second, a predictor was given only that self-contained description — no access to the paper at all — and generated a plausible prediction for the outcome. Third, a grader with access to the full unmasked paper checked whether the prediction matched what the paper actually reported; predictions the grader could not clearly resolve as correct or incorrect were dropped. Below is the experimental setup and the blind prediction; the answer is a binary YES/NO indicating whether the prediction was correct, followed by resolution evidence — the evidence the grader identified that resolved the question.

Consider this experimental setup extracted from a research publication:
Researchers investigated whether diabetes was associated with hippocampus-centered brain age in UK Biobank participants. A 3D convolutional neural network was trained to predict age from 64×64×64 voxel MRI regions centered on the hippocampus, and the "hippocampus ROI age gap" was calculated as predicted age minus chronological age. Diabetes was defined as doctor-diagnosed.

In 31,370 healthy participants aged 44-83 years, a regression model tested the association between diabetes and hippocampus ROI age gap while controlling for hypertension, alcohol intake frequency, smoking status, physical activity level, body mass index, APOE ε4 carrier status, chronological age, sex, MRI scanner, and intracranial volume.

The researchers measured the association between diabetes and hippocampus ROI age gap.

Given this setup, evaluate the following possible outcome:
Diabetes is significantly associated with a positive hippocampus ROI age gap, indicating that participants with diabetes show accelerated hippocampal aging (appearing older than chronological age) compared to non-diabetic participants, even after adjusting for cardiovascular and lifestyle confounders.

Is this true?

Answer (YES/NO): YES